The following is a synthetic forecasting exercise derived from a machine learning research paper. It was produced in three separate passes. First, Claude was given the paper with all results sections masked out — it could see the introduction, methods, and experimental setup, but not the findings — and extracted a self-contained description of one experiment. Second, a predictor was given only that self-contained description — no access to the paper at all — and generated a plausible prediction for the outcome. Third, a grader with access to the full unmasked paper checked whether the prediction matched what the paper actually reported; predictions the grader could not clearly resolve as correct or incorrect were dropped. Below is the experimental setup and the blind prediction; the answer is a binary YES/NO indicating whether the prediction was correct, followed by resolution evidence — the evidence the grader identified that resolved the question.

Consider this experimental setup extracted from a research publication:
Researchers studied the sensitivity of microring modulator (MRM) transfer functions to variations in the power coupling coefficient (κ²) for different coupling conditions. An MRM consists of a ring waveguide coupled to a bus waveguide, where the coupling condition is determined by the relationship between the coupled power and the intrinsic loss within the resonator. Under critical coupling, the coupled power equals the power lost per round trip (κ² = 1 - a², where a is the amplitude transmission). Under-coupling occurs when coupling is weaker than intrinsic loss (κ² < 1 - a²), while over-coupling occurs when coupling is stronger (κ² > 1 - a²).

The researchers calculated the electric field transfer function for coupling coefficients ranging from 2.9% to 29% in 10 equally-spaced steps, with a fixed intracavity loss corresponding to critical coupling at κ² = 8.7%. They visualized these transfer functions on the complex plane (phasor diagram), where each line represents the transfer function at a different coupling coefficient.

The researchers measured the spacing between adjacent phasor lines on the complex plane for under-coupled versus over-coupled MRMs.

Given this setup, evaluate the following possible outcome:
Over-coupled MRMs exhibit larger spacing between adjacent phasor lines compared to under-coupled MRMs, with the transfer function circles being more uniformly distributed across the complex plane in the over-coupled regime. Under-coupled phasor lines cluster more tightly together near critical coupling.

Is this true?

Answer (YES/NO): NO